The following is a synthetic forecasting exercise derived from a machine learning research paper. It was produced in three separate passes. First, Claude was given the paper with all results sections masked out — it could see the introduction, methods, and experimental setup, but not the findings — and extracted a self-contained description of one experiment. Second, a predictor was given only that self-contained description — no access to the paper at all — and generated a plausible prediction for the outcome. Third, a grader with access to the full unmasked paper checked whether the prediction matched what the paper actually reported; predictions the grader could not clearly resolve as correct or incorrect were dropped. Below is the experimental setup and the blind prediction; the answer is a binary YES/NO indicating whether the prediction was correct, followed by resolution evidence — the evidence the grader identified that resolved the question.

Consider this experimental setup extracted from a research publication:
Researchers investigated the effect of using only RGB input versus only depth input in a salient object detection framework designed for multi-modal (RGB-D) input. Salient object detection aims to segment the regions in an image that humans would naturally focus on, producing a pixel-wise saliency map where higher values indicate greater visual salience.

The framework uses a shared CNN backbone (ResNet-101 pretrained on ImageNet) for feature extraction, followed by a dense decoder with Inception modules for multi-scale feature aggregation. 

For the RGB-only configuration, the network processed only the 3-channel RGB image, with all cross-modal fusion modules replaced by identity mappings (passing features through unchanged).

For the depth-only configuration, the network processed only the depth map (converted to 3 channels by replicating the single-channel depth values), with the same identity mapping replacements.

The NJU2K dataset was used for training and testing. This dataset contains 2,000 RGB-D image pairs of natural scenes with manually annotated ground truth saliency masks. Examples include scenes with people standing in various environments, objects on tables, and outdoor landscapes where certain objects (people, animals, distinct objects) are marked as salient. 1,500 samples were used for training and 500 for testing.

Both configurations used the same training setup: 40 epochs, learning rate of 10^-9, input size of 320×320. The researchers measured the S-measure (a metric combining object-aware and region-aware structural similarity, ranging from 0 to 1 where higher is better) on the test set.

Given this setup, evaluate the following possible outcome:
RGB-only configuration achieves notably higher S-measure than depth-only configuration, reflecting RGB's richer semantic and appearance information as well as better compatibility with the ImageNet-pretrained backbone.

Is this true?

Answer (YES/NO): YES